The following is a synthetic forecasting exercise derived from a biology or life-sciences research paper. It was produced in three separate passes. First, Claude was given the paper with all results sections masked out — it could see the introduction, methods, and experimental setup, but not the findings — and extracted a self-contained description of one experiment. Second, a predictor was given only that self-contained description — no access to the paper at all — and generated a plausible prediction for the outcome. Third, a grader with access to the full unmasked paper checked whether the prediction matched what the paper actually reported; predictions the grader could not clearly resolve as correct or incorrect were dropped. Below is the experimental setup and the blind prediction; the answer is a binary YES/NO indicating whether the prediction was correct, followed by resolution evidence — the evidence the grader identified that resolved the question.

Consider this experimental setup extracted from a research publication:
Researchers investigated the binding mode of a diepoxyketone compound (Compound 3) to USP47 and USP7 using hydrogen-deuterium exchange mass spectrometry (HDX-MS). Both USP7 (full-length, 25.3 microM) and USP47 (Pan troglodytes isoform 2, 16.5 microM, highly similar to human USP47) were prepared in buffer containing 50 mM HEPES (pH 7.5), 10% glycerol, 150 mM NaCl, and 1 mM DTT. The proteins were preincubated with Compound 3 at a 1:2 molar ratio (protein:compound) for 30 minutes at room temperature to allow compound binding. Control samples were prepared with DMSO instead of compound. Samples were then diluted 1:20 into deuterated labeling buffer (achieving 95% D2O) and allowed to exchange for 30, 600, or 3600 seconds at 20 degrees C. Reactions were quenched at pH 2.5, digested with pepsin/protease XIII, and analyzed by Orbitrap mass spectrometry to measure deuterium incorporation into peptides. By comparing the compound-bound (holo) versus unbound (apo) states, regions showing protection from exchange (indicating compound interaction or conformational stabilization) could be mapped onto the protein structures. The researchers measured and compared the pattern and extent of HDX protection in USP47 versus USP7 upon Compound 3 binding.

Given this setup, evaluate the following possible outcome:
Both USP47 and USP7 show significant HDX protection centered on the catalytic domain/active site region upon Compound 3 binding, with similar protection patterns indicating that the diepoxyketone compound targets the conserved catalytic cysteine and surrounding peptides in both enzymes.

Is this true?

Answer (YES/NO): NO